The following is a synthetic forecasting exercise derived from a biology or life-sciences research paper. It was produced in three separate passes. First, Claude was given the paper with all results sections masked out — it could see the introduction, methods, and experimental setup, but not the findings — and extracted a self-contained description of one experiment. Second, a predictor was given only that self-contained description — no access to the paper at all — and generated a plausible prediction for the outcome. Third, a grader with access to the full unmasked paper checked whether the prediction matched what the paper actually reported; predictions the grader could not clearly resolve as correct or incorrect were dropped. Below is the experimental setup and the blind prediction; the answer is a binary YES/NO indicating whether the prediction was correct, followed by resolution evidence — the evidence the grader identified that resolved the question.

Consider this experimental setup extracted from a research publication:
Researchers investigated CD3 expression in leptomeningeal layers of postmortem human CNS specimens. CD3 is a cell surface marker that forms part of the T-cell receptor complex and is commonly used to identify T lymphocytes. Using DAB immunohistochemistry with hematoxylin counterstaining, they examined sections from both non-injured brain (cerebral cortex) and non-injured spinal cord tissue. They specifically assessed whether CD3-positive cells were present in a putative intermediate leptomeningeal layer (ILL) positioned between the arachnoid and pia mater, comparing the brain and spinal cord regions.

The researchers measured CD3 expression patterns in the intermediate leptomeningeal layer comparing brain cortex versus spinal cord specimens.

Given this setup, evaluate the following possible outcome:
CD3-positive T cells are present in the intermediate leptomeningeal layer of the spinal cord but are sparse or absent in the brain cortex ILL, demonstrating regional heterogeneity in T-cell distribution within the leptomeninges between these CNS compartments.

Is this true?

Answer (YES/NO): NO